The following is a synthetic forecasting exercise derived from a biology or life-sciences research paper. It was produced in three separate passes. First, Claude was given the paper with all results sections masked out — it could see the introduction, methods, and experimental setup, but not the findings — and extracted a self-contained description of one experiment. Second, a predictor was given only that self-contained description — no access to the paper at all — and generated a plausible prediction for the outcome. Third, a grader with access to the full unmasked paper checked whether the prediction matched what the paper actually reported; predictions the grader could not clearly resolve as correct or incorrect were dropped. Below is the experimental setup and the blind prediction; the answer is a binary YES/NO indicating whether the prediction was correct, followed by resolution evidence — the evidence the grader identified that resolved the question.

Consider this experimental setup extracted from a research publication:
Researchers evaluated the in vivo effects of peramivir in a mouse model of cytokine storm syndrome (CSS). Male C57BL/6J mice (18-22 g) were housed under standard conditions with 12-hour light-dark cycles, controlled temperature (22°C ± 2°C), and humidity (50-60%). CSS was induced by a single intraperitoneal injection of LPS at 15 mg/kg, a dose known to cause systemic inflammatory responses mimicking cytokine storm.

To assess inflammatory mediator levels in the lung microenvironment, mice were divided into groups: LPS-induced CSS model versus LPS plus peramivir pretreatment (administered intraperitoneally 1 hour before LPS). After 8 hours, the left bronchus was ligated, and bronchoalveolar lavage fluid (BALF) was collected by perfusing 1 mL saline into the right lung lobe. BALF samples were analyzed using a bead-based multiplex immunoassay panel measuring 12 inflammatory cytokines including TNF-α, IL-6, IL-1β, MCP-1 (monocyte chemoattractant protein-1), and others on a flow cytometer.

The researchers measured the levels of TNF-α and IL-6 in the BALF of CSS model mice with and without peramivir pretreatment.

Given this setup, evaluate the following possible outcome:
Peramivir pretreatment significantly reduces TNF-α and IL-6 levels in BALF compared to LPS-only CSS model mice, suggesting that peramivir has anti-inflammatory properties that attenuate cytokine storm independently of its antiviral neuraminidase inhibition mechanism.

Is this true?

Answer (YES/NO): YES